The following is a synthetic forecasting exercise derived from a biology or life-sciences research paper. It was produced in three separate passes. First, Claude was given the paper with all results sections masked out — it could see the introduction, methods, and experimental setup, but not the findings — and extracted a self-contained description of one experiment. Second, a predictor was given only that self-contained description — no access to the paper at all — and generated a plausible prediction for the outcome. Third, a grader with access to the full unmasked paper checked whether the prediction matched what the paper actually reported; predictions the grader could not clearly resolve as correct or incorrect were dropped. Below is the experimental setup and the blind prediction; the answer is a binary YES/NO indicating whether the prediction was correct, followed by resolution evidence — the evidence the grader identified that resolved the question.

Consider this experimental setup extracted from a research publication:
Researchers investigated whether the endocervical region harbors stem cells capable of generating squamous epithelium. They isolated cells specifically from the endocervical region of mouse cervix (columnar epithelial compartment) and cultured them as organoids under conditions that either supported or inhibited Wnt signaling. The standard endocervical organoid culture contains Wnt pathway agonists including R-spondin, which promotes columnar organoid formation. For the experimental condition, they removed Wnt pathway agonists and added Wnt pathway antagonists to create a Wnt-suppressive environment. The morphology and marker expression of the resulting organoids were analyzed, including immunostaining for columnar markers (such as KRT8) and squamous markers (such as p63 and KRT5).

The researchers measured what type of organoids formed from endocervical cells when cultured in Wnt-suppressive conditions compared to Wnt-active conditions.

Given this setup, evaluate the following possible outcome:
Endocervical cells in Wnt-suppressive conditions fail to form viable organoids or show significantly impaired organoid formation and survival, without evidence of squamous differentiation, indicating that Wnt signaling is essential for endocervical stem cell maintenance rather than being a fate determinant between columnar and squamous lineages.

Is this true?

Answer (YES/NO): NO